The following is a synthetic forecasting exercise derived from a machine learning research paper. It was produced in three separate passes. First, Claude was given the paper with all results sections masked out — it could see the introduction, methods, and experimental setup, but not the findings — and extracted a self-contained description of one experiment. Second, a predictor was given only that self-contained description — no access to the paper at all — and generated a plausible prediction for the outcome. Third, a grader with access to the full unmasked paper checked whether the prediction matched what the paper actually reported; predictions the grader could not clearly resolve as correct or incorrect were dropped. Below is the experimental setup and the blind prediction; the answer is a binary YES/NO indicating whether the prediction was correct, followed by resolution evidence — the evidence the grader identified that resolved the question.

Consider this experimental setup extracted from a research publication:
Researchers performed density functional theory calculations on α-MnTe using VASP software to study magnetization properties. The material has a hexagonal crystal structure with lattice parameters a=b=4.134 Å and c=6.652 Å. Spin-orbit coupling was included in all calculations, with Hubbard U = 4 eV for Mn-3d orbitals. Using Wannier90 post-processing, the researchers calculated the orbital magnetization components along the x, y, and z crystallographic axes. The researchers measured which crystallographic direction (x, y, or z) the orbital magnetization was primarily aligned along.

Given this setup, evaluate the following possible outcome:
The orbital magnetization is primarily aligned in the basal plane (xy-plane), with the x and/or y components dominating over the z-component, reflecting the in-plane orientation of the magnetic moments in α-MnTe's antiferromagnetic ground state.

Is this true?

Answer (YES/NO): NO